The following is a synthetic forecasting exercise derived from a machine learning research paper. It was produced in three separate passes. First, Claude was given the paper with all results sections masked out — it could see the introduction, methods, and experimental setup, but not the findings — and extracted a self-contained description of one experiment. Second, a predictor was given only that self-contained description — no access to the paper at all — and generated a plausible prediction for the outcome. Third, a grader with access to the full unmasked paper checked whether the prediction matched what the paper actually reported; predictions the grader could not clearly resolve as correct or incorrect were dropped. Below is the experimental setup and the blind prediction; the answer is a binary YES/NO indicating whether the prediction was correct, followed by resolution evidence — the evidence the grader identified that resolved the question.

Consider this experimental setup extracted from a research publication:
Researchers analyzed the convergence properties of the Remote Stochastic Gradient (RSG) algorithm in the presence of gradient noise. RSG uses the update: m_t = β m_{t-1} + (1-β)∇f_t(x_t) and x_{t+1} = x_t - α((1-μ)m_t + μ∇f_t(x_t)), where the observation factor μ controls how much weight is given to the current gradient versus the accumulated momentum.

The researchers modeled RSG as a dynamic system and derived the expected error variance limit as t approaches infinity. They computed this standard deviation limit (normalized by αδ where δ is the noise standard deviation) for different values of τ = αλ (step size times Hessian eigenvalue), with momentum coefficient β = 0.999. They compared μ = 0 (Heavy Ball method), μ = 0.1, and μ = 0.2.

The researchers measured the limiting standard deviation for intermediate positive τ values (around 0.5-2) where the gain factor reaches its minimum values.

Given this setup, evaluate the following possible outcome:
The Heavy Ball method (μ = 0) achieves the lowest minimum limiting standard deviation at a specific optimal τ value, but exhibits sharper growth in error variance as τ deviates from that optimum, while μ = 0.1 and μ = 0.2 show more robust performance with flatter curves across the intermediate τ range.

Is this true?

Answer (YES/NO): NO